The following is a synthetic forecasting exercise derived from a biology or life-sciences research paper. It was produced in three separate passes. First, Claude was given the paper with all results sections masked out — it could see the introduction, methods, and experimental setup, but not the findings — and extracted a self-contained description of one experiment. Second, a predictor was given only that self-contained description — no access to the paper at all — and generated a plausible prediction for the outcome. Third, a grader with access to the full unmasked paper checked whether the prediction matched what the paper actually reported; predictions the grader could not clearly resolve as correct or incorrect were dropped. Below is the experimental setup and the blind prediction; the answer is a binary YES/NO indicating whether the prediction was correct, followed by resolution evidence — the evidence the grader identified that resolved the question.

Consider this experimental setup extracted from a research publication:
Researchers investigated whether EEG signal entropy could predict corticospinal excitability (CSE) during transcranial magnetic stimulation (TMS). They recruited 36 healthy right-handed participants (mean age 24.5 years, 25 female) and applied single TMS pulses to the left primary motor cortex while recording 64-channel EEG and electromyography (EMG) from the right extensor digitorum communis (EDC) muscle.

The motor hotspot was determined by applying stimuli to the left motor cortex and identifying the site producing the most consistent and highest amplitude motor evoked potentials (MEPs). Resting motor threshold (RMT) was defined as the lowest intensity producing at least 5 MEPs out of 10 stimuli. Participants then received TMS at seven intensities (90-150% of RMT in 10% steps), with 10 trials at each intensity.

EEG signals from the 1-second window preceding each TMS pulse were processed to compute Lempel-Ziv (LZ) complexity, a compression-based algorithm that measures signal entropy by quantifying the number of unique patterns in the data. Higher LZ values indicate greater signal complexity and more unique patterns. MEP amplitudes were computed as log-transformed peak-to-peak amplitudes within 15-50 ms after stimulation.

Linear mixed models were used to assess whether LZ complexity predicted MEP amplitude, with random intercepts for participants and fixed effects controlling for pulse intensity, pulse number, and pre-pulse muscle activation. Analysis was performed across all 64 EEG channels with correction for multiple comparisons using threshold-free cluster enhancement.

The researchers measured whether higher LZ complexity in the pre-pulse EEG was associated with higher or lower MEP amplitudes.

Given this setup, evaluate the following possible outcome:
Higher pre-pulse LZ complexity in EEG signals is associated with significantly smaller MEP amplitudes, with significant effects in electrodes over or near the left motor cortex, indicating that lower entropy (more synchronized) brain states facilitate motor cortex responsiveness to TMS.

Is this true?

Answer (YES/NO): NO